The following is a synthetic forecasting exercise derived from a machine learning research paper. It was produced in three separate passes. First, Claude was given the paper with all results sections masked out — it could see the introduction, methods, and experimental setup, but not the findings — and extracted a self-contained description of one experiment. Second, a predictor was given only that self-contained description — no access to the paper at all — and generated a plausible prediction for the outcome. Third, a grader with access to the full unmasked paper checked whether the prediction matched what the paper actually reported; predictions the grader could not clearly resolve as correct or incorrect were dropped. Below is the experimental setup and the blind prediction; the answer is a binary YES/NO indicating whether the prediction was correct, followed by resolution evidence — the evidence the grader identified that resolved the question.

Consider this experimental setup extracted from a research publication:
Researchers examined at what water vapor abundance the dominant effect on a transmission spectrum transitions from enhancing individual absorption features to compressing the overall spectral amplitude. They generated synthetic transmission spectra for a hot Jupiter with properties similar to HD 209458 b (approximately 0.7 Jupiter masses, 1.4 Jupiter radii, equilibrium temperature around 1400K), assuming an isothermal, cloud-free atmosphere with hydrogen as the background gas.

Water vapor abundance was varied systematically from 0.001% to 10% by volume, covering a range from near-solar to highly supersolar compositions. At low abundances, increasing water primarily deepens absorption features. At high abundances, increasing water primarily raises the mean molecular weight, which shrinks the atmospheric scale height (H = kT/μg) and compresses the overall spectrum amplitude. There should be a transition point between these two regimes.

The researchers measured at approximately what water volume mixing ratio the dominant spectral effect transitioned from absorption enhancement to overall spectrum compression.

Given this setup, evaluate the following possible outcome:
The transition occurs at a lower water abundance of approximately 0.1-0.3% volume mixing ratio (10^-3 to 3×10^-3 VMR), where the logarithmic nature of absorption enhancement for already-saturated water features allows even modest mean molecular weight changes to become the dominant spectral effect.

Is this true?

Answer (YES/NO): NO